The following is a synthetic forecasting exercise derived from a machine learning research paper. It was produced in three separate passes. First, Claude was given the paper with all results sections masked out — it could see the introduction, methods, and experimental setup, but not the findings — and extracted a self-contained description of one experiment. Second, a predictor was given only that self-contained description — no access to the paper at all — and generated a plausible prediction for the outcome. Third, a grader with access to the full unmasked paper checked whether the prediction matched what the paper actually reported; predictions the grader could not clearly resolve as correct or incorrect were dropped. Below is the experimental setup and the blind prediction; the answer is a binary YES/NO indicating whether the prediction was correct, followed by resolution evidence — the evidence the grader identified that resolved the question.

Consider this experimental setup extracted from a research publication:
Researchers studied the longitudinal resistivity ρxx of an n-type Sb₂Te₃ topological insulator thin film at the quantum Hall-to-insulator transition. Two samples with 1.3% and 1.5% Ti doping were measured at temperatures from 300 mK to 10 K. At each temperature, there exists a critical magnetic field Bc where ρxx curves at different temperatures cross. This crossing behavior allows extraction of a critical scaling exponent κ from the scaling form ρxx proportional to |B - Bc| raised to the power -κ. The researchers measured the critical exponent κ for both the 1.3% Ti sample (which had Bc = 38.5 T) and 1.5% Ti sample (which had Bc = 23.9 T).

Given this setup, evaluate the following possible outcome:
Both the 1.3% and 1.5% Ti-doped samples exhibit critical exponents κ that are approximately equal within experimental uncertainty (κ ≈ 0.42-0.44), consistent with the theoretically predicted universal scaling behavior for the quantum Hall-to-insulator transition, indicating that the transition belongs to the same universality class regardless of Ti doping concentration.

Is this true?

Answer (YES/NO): NO